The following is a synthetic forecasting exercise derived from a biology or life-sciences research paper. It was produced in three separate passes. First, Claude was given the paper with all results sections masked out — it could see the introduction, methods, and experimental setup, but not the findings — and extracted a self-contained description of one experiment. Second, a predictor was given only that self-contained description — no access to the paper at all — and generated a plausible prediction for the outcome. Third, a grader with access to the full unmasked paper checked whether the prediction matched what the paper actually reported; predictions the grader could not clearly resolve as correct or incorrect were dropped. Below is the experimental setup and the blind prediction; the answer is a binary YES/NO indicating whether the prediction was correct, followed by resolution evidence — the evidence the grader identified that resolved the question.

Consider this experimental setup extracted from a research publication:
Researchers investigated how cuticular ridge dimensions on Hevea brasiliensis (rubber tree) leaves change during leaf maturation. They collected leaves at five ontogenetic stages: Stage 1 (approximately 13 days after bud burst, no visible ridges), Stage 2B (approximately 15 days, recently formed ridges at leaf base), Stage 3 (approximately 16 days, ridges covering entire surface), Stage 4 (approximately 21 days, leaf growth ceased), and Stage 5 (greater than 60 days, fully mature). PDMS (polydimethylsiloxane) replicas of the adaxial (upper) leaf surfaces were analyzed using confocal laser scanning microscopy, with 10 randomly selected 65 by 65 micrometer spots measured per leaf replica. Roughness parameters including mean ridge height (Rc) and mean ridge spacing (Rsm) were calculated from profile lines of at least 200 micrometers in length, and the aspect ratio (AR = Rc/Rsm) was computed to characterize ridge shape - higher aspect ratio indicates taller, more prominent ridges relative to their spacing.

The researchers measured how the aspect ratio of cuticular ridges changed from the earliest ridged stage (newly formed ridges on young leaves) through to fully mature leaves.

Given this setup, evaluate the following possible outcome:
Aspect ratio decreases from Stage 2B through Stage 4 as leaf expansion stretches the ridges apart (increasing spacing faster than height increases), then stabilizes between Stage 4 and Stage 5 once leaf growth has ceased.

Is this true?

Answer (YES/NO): YES